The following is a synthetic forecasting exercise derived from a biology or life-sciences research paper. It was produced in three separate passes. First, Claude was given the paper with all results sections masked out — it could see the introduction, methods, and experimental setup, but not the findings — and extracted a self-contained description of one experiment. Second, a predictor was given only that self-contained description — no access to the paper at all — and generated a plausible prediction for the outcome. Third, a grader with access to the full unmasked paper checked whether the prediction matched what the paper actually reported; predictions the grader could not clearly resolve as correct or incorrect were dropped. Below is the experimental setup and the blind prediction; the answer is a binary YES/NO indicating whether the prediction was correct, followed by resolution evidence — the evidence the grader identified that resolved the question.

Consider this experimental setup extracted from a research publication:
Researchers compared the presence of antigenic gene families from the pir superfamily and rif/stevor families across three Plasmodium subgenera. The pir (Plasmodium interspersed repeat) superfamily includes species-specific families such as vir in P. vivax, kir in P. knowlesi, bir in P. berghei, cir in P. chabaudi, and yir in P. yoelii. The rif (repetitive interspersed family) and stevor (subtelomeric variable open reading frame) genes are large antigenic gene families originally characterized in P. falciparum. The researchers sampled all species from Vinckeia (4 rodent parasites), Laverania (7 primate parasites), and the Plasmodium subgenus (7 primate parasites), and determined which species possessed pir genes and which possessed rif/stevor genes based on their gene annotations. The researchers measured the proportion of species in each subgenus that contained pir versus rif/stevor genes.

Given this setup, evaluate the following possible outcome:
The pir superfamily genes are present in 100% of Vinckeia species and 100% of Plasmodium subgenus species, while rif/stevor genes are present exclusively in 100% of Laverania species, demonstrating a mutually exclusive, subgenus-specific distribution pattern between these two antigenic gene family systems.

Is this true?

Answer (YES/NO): NO